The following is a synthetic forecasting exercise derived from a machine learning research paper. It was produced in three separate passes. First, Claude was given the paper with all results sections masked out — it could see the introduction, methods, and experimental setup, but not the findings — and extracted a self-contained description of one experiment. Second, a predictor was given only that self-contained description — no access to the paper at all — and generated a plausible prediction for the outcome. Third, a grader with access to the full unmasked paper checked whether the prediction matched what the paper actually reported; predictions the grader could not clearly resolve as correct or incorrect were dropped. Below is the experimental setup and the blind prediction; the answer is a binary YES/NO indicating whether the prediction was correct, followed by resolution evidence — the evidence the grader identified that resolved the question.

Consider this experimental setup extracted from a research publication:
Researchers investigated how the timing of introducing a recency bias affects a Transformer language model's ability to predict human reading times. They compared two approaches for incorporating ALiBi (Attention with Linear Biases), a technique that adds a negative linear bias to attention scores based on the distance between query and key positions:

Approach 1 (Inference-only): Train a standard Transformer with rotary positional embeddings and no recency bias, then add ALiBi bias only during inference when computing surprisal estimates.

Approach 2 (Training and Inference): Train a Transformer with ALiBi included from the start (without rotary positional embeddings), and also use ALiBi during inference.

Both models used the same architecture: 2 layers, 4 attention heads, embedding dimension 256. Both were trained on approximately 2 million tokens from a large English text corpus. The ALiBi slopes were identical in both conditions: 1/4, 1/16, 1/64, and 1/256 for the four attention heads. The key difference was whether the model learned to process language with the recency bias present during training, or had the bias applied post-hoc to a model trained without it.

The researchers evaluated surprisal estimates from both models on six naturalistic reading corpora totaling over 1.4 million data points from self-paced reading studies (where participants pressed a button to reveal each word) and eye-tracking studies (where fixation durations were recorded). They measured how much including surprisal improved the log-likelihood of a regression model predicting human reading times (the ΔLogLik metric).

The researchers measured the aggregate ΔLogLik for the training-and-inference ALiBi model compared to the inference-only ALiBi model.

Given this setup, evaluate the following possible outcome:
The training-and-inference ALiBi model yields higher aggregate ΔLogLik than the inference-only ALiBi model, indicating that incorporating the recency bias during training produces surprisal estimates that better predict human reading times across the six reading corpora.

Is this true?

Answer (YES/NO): YES